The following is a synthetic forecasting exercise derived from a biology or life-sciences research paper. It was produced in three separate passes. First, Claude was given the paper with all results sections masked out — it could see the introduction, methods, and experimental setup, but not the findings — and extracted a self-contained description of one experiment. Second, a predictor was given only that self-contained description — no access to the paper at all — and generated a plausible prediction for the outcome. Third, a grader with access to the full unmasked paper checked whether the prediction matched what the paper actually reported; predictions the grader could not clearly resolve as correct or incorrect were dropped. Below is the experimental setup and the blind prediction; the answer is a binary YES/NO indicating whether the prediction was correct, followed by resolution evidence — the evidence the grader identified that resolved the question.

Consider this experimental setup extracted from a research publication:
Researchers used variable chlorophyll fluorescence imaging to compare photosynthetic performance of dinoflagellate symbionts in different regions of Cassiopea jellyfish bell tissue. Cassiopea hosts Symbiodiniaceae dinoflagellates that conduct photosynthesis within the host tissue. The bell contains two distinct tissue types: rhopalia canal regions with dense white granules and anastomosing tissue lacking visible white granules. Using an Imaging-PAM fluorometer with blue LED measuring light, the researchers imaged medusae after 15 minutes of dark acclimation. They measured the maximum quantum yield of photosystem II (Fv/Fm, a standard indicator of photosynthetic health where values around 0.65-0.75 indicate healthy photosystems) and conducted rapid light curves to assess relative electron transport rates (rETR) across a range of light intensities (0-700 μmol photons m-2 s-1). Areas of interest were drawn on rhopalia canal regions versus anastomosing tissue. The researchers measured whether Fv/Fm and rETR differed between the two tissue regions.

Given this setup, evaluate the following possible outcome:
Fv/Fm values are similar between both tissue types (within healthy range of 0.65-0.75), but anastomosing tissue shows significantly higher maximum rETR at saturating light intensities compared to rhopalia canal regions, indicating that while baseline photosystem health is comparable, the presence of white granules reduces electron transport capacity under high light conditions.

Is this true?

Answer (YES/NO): NO